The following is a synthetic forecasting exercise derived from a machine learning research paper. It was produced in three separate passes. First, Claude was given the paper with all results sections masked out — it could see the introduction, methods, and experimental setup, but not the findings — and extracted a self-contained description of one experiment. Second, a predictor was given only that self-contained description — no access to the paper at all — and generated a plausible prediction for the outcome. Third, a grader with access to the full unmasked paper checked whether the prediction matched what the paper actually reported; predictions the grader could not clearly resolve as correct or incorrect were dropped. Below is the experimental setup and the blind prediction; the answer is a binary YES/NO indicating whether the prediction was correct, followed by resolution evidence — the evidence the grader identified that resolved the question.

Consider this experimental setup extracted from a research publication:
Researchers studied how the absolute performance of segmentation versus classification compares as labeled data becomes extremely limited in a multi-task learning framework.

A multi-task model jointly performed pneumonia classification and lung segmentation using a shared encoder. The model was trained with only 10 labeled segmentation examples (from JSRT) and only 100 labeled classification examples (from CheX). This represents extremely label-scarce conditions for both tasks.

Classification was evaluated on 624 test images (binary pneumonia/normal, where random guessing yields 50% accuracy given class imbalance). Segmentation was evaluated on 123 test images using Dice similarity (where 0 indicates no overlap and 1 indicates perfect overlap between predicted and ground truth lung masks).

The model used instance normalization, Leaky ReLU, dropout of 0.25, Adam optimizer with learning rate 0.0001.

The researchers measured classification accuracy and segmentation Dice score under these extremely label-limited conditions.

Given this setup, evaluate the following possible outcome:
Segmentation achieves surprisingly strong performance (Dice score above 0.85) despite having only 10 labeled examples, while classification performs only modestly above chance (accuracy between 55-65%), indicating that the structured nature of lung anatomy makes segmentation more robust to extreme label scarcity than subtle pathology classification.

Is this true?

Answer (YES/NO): NO